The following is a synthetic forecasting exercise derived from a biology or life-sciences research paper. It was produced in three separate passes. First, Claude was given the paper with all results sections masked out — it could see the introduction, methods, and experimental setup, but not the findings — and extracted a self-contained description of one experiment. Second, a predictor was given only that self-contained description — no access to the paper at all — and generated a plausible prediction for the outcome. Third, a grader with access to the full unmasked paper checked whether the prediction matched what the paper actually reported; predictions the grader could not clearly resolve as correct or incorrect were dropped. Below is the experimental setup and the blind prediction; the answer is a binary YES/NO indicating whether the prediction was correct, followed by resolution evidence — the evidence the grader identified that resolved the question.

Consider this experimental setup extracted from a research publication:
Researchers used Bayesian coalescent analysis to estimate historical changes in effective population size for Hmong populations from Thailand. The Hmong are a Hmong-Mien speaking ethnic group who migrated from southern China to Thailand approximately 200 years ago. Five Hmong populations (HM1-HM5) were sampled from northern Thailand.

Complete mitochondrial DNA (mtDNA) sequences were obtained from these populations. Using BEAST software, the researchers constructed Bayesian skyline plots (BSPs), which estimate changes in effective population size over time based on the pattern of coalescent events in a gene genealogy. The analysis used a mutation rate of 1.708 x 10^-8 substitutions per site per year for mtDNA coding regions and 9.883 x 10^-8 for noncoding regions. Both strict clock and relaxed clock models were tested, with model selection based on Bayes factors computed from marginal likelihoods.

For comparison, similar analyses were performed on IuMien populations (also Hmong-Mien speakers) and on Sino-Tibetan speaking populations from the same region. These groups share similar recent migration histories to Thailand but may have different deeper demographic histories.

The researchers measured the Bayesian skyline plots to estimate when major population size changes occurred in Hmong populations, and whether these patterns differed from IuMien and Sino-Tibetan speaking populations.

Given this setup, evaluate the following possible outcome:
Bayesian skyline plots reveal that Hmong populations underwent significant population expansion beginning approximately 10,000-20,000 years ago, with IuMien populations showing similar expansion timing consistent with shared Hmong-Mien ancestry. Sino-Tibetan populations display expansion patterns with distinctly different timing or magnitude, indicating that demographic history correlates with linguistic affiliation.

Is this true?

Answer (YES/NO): NO